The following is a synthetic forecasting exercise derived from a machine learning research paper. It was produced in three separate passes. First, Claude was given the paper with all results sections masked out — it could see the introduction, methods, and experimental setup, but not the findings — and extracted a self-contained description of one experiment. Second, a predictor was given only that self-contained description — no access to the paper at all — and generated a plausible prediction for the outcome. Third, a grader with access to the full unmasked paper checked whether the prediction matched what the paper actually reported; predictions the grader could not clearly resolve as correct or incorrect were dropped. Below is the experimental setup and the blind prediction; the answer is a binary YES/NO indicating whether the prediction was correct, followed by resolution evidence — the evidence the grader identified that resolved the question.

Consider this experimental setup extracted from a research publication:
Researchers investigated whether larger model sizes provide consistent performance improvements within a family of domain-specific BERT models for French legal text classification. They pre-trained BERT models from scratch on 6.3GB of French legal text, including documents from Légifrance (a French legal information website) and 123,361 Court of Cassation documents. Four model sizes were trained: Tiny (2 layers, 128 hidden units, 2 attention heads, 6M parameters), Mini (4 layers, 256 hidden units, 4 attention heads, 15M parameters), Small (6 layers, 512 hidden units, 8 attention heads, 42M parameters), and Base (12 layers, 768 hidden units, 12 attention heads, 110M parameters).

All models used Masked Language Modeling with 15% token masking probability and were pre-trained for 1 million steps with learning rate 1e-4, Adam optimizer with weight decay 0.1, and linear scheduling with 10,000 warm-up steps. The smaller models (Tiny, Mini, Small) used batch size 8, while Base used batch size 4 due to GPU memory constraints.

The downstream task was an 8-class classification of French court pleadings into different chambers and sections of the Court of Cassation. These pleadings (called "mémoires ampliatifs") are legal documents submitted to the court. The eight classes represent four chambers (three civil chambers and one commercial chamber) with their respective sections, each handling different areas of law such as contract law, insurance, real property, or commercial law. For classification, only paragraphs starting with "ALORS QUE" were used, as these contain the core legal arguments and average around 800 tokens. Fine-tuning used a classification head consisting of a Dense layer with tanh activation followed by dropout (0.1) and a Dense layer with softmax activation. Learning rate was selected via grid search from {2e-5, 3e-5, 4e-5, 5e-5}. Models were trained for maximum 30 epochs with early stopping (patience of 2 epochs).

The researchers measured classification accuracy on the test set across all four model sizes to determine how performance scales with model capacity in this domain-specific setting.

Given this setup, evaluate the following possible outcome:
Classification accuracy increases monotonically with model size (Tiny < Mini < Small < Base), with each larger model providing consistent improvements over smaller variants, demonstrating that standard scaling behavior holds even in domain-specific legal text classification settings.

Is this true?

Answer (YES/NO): NO